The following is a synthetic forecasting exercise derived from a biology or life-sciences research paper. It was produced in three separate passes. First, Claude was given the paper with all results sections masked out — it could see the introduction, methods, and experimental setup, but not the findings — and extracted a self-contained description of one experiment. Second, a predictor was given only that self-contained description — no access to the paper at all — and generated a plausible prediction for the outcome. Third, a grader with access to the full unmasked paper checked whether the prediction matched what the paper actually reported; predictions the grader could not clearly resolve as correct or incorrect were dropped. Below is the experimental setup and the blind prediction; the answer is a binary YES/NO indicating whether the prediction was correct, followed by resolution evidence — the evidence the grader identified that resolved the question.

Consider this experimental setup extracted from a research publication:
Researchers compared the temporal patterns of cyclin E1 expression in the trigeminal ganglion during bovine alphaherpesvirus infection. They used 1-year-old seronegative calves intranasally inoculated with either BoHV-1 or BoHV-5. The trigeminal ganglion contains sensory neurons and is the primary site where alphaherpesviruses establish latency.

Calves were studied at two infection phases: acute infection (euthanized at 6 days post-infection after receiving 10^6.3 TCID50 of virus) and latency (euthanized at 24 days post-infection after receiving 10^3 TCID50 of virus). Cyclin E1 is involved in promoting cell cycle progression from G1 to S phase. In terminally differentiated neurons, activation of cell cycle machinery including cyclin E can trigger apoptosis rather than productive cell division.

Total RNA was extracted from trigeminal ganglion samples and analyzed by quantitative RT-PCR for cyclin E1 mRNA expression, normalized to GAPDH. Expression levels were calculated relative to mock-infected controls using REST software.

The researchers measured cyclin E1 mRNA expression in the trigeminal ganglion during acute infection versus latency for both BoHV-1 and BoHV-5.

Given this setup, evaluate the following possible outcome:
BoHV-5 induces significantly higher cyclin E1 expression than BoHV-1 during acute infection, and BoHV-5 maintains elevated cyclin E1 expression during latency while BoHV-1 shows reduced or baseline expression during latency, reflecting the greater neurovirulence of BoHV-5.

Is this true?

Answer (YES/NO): NO